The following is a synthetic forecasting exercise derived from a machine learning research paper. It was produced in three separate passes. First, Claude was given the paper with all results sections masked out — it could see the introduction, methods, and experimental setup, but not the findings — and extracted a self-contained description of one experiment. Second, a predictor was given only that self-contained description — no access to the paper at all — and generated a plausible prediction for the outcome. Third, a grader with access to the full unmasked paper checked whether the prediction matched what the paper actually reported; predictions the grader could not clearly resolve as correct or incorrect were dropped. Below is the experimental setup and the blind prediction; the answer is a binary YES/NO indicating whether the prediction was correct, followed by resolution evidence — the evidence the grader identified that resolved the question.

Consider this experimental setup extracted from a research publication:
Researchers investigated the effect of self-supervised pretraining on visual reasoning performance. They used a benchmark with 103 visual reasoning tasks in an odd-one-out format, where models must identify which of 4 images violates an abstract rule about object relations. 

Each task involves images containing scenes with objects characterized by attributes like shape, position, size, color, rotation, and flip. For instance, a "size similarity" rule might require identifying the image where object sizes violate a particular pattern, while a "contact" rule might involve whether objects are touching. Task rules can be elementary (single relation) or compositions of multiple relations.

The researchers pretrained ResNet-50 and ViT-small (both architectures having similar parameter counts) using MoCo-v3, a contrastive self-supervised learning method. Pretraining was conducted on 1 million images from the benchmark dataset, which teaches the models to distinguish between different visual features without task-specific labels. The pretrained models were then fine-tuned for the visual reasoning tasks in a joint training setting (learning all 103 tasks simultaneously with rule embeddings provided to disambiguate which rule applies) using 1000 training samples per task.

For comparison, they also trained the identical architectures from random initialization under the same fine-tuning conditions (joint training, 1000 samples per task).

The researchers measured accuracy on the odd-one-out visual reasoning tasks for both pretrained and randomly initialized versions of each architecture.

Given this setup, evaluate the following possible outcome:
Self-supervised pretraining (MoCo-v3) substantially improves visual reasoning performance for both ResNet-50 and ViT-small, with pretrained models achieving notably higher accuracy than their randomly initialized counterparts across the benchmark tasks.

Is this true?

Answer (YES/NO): YES